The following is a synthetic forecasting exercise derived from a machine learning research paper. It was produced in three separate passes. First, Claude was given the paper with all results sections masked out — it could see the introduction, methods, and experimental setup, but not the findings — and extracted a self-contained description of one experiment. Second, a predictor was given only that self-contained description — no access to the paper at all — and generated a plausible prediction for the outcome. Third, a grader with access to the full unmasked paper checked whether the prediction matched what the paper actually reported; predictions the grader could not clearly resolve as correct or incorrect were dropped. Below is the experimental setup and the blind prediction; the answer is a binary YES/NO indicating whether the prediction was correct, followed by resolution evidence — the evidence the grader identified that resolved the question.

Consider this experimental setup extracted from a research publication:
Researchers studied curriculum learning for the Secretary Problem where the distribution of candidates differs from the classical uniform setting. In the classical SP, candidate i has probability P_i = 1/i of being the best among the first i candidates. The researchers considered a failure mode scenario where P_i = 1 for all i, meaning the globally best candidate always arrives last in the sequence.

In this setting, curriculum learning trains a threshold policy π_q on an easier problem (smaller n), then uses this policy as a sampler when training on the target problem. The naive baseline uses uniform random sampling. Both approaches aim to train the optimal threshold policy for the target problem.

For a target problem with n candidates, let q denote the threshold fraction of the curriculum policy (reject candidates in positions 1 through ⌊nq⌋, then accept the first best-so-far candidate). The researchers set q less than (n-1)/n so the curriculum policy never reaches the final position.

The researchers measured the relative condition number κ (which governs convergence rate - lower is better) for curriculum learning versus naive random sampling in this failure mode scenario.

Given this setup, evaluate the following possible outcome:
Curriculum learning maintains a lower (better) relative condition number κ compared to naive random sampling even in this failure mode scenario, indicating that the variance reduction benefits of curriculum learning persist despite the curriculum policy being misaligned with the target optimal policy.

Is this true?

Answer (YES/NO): NO